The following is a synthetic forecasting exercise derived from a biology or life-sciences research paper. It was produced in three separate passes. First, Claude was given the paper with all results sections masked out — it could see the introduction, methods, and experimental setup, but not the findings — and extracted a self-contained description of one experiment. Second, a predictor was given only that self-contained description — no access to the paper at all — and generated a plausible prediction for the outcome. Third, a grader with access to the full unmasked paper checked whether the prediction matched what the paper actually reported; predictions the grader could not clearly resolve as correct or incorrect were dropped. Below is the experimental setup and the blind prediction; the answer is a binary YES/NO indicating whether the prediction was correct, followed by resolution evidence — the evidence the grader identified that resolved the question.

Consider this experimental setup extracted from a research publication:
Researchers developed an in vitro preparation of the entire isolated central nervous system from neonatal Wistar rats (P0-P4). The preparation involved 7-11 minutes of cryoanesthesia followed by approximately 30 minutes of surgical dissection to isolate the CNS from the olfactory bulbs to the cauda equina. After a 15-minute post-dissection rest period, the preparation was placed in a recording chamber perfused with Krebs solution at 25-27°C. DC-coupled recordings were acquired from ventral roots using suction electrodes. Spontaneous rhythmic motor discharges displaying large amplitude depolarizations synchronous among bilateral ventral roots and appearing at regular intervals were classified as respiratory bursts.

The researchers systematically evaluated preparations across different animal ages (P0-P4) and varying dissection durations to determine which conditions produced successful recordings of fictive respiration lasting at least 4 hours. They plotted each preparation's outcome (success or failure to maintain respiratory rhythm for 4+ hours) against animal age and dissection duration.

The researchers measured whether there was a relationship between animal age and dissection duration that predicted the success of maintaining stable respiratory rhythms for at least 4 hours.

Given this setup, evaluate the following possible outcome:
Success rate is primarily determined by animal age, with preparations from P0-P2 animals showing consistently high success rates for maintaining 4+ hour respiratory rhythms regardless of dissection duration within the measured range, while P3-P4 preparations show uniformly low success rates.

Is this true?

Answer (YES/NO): NO